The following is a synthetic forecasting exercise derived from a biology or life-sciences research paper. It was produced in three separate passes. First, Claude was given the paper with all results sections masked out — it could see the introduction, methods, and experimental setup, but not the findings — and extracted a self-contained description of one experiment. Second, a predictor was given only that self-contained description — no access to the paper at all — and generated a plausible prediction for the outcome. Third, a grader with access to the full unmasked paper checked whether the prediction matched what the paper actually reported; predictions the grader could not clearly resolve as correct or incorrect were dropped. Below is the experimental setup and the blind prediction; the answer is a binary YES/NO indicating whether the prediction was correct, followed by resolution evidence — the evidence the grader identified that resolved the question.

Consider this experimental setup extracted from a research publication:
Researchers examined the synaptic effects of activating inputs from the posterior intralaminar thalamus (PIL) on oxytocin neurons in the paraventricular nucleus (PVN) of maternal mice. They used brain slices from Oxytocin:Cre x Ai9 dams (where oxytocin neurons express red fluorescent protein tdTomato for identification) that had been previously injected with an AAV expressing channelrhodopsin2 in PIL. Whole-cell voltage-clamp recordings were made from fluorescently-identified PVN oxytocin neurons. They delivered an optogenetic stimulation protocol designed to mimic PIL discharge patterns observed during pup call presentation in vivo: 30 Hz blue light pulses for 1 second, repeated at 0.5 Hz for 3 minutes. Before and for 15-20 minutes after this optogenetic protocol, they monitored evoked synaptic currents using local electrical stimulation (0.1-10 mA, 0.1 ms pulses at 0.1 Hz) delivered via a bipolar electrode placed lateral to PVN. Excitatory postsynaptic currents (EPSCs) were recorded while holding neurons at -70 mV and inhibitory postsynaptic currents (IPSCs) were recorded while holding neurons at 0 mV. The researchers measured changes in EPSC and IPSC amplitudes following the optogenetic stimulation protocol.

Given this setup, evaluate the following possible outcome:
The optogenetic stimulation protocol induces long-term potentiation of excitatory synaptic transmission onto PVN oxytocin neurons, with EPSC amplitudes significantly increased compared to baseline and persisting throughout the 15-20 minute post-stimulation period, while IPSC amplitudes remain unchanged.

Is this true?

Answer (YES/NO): NO